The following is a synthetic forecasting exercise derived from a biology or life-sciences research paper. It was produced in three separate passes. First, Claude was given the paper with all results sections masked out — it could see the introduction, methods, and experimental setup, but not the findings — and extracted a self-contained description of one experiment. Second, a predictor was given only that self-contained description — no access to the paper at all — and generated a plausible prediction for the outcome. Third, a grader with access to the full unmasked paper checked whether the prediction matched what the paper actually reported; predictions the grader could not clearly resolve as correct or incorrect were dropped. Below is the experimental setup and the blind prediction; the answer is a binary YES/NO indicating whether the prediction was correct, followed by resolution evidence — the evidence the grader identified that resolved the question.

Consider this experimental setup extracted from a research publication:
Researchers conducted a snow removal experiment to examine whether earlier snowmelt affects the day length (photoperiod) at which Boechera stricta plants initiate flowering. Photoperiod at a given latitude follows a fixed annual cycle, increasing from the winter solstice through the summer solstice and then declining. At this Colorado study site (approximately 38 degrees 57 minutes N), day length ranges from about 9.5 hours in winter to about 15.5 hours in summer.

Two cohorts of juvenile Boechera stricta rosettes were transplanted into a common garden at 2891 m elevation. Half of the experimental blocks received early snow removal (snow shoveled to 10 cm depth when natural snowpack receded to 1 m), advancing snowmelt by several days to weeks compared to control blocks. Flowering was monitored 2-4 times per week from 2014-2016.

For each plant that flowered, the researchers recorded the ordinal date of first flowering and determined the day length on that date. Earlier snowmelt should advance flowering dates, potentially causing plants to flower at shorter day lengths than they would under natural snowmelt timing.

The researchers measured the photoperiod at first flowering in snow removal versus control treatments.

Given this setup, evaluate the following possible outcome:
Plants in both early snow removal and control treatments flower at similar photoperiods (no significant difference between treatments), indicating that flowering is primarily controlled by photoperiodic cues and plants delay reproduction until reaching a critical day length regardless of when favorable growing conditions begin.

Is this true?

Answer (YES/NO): NO